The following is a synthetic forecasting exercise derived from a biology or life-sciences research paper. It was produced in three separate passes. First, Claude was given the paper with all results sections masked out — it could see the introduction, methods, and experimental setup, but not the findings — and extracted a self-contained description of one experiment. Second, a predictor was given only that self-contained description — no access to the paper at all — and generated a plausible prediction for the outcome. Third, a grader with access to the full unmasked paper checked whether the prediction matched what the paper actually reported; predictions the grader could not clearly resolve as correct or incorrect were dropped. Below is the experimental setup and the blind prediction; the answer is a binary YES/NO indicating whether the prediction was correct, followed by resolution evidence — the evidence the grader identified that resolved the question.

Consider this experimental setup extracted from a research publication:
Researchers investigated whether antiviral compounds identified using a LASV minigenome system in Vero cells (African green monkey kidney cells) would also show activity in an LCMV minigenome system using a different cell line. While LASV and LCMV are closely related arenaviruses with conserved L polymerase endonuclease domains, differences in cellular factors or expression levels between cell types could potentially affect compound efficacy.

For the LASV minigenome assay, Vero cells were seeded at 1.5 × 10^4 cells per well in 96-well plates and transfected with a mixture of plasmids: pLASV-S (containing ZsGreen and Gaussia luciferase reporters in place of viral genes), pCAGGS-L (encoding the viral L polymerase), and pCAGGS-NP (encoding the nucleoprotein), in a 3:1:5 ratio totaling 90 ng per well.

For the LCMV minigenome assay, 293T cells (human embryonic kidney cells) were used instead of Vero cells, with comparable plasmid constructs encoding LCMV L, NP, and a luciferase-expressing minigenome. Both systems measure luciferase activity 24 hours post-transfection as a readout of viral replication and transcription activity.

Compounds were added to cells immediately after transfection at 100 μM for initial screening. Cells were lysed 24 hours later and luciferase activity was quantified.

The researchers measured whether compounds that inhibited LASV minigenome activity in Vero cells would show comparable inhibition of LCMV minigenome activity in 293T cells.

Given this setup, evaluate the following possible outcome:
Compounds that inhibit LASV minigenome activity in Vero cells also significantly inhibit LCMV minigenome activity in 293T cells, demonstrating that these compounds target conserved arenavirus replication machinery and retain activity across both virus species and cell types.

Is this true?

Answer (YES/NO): YES